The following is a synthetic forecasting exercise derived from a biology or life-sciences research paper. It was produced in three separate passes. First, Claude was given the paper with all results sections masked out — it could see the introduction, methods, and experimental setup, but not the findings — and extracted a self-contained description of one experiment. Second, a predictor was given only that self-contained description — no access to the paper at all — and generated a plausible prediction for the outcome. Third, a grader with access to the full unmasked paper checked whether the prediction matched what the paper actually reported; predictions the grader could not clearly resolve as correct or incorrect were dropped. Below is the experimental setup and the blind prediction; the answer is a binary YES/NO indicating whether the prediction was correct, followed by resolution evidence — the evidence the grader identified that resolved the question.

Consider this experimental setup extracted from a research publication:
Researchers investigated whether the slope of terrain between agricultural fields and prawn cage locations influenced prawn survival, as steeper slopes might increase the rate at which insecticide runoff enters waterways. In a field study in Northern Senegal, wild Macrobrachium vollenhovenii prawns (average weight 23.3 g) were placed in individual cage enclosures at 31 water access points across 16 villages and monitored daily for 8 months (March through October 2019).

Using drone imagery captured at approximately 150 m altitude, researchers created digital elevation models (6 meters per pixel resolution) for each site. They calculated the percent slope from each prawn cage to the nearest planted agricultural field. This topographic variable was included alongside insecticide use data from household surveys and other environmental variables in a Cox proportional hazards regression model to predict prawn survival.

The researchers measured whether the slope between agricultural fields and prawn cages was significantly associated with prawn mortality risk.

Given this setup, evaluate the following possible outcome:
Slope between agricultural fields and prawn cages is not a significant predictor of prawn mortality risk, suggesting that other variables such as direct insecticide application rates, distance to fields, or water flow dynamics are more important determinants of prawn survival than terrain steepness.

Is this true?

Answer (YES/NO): YES